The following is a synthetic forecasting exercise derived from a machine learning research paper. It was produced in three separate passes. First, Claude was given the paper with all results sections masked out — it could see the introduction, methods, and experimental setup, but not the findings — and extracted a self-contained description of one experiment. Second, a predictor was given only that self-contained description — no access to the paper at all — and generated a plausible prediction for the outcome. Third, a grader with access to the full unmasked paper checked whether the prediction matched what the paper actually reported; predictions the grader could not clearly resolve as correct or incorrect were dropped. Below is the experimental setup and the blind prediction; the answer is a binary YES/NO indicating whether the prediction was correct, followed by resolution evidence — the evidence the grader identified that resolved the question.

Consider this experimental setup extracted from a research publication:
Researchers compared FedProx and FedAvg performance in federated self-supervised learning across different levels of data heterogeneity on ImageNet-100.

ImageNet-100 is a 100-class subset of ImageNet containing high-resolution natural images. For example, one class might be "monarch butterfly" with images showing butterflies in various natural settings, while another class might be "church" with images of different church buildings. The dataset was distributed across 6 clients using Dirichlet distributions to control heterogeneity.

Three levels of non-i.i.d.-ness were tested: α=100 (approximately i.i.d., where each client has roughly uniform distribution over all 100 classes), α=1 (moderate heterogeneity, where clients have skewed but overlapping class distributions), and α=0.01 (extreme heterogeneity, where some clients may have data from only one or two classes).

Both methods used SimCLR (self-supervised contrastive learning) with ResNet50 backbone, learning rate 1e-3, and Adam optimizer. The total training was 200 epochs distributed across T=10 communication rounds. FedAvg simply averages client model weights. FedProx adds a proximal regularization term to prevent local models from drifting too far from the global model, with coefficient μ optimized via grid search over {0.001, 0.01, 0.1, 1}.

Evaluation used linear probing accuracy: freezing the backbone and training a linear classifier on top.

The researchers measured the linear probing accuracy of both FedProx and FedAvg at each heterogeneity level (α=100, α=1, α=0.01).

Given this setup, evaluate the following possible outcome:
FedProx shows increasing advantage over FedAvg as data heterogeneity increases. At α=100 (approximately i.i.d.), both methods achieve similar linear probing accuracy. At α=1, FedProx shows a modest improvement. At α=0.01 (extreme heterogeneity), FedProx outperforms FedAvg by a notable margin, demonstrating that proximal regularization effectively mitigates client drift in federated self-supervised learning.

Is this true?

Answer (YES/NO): NO